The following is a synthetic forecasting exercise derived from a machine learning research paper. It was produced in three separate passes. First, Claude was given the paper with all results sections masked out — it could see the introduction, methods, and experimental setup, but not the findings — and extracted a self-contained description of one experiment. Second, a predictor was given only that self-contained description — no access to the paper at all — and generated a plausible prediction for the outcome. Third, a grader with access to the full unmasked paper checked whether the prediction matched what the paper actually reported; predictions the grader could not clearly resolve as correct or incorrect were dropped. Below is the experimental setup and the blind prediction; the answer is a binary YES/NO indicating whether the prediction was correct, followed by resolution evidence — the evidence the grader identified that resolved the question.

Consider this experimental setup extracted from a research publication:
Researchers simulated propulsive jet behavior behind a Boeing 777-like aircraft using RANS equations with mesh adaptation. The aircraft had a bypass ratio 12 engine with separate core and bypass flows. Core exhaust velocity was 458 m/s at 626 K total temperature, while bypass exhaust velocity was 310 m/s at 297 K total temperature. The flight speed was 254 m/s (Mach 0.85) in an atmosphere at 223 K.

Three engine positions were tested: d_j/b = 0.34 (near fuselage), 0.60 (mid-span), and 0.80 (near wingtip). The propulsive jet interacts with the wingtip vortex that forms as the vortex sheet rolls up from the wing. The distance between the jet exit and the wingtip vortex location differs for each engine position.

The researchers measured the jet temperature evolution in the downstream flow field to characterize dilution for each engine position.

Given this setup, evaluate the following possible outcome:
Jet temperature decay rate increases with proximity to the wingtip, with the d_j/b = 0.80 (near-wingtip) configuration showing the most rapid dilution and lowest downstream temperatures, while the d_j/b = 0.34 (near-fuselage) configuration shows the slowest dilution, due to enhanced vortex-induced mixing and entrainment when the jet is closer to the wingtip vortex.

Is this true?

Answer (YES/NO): NO